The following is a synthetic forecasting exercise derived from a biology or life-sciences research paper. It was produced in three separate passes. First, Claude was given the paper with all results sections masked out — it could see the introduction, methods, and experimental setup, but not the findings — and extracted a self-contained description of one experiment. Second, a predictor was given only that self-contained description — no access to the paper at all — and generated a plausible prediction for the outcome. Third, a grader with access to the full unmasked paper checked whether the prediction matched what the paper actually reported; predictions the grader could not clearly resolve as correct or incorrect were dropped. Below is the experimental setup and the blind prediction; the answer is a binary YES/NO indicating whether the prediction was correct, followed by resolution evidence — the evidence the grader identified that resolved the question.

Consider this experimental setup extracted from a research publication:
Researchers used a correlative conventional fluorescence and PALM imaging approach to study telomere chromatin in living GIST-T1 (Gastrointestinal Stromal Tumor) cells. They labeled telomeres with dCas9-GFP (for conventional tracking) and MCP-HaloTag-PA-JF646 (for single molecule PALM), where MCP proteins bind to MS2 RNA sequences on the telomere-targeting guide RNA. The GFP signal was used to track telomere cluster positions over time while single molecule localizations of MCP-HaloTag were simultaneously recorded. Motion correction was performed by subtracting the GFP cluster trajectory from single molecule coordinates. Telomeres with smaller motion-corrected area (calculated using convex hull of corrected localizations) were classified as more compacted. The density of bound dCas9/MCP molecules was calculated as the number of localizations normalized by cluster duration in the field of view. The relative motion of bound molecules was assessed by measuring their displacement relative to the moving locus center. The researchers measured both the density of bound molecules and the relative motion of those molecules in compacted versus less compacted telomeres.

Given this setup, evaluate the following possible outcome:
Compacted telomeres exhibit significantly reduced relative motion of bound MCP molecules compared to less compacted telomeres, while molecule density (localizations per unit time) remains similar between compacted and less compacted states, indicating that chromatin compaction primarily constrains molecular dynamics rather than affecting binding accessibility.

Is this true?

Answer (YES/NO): NO